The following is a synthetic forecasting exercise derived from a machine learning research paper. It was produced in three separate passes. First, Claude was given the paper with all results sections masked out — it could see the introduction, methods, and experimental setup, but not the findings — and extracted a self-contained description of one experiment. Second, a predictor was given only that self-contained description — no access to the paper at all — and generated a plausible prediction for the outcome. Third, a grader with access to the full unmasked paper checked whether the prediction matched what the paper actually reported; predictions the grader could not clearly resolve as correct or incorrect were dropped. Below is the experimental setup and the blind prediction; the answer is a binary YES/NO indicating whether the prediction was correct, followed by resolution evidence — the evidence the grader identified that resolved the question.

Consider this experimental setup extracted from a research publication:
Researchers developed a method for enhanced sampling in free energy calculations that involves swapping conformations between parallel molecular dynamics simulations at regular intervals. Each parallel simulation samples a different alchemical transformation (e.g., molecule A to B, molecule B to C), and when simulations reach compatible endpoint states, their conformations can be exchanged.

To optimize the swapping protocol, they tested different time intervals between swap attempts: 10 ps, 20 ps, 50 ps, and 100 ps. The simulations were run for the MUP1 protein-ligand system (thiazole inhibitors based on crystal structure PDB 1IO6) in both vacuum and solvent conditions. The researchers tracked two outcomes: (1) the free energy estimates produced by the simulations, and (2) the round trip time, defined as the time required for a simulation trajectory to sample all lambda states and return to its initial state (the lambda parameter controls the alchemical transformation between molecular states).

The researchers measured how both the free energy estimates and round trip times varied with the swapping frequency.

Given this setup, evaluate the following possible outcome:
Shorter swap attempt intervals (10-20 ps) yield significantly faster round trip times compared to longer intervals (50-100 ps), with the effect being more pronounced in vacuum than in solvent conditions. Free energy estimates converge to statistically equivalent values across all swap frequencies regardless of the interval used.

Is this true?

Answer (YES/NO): NO